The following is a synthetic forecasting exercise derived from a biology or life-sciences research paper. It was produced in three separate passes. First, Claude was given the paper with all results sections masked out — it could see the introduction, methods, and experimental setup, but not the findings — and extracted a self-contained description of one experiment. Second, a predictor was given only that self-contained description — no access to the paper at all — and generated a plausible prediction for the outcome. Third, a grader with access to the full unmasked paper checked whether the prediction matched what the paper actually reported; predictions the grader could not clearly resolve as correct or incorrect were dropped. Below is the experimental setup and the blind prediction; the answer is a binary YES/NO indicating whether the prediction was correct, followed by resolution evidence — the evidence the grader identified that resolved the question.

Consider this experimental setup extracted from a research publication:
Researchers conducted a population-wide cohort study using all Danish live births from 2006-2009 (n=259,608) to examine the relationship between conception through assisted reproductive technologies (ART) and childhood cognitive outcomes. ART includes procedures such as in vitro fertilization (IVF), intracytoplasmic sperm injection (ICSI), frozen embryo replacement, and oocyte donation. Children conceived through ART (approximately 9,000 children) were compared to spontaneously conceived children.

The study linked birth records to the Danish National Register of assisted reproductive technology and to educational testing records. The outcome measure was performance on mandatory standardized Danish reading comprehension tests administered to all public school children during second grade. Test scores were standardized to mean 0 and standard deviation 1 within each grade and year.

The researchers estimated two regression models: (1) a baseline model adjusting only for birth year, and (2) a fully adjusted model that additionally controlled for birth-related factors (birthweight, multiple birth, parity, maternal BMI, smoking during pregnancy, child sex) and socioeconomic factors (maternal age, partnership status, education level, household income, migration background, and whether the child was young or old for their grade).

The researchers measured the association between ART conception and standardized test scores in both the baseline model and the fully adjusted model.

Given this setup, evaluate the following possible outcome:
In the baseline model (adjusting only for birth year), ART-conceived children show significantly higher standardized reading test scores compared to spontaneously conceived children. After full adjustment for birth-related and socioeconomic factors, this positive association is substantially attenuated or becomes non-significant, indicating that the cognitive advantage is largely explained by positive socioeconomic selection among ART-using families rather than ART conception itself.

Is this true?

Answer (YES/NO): NO